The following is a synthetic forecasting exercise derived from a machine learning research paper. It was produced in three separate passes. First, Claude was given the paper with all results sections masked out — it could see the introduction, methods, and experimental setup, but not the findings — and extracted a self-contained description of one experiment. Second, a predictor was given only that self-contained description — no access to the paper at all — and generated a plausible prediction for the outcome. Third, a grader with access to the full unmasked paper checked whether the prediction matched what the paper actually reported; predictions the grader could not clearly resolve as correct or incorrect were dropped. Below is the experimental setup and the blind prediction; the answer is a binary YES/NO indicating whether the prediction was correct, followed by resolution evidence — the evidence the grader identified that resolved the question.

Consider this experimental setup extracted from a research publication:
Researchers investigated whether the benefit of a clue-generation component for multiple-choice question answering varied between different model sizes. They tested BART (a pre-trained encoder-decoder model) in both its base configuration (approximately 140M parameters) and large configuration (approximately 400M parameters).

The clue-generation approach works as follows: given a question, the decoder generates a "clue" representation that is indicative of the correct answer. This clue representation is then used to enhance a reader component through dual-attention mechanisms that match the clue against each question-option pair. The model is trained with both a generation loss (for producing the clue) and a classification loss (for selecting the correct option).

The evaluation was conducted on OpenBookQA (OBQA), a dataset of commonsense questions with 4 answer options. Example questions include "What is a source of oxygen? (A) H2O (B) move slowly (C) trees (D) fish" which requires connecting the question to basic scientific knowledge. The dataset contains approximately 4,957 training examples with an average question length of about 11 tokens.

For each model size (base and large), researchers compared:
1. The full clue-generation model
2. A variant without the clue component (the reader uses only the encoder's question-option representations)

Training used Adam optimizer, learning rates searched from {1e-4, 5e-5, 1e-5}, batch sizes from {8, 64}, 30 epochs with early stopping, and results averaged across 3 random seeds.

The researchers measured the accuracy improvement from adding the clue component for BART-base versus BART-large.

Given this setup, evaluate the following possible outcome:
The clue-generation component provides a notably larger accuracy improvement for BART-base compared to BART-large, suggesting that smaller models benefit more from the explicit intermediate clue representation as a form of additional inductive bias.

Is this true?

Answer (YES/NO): NO